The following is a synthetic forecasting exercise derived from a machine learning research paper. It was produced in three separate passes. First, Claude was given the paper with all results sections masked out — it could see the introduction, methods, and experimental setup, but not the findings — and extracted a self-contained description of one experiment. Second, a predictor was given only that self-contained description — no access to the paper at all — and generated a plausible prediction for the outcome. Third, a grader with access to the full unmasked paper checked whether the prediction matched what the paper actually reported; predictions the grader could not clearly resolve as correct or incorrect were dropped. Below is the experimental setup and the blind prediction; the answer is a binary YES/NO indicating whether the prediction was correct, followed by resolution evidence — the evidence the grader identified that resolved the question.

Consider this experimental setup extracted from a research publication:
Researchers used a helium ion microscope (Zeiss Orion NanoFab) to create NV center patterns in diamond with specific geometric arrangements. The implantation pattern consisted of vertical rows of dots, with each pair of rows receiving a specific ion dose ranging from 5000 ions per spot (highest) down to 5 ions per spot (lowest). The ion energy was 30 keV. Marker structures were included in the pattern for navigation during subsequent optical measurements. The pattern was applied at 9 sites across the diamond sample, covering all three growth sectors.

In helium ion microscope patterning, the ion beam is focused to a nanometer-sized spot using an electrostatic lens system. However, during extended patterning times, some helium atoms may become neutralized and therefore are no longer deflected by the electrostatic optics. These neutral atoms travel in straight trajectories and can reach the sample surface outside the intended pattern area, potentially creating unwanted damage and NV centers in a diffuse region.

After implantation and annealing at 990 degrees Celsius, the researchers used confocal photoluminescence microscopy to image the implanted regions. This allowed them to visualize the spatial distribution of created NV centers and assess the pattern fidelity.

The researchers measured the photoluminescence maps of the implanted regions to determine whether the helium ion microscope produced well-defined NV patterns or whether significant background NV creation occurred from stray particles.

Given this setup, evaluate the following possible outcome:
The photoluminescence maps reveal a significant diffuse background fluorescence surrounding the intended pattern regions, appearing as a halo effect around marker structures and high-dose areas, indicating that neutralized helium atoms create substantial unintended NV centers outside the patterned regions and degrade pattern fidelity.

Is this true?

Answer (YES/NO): YES